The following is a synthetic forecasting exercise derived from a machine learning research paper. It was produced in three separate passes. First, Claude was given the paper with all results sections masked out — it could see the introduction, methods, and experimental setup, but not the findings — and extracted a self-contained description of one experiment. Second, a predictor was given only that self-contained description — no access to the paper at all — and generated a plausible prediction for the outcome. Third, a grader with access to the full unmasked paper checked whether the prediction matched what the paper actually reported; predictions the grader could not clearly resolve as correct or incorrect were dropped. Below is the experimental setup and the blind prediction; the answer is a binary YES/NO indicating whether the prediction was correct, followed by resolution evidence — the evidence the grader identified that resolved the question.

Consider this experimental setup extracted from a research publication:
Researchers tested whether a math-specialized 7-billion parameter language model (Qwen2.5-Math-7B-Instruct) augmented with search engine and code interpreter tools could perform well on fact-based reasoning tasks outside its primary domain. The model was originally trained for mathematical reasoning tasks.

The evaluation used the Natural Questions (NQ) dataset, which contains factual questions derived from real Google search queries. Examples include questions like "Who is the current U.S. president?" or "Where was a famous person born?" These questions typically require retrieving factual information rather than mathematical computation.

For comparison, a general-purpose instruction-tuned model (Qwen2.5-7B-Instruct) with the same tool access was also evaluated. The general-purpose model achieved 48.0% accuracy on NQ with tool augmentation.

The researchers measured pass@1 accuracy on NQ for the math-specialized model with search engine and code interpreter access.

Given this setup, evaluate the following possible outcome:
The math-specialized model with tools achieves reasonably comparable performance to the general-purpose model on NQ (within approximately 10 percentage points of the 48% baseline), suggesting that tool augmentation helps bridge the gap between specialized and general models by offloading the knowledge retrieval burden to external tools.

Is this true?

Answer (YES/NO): NO